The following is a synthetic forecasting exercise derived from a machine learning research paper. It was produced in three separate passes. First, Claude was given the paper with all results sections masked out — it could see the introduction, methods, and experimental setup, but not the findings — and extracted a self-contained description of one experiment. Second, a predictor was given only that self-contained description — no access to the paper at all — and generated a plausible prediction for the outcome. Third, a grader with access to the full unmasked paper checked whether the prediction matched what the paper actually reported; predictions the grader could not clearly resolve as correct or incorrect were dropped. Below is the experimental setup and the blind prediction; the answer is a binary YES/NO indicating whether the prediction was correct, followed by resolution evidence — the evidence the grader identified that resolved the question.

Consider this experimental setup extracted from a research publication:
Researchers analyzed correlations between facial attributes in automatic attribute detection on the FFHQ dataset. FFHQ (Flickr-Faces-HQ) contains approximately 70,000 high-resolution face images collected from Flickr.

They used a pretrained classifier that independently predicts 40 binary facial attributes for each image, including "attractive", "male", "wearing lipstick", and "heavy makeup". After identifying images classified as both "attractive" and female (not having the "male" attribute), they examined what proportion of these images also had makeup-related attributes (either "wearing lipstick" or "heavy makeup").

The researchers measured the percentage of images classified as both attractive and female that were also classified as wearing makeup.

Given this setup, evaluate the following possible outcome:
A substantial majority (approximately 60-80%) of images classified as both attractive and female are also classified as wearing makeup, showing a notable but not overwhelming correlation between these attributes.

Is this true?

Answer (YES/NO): NO